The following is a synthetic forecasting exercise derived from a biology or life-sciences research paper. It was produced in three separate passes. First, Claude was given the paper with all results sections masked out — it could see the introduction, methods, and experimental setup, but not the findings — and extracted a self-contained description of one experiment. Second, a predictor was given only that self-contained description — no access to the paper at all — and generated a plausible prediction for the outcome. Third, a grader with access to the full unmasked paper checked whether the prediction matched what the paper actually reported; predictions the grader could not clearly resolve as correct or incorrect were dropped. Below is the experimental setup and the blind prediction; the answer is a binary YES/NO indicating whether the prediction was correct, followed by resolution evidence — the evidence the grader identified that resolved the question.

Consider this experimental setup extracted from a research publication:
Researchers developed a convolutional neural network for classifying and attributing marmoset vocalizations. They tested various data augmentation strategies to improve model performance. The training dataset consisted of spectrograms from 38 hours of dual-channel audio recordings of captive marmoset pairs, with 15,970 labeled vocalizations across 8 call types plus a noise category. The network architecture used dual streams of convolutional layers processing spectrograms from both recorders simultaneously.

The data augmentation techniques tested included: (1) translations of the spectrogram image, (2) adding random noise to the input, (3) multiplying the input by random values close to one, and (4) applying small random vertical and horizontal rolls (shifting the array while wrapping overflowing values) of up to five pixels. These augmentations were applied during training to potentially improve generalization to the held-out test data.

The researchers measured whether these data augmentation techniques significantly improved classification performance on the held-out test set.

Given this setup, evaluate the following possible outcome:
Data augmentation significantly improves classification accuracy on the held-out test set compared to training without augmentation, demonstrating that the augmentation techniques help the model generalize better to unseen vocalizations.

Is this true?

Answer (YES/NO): NO